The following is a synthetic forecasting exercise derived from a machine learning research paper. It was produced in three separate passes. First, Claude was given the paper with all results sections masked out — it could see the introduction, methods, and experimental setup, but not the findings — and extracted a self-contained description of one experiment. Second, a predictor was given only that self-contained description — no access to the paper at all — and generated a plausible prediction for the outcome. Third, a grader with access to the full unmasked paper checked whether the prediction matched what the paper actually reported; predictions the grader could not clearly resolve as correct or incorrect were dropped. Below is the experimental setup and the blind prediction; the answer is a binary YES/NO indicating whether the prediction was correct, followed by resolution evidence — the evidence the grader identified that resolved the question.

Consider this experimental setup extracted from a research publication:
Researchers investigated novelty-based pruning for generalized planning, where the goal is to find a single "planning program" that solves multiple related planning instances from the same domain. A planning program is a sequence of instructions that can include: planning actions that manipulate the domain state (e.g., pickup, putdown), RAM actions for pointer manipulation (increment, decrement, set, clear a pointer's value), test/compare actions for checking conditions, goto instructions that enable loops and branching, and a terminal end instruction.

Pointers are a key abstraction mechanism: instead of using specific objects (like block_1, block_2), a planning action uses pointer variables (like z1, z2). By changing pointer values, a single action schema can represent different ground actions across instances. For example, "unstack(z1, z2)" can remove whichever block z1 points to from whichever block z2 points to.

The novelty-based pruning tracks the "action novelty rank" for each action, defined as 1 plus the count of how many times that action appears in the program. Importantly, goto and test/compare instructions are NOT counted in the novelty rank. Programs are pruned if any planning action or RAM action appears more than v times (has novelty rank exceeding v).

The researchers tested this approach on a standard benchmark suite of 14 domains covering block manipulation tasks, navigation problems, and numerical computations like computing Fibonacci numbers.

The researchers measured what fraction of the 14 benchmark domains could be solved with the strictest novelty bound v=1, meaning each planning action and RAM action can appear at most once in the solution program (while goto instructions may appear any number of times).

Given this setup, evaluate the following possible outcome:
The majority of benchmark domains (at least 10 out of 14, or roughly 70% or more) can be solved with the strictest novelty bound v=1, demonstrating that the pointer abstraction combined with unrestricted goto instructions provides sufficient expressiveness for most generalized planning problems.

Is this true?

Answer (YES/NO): YES